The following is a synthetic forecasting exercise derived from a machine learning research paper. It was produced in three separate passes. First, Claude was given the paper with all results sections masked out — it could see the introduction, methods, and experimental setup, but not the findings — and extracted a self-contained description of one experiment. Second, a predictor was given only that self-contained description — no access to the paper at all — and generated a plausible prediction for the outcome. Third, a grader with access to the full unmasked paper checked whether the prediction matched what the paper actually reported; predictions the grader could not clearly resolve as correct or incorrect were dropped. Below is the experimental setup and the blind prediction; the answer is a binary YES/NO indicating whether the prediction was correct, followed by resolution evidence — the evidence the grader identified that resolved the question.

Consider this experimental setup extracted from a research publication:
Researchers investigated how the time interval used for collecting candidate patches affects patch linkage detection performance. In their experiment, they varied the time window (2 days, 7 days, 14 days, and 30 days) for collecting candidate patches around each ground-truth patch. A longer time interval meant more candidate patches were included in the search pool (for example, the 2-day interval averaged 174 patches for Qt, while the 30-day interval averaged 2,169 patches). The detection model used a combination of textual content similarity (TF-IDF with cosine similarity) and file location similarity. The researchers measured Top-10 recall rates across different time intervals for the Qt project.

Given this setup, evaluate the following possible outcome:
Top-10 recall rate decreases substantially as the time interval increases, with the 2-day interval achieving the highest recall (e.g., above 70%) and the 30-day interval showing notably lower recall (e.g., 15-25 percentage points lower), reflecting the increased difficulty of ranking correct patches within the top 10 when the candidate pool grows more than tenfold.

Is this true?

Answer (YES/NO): NO